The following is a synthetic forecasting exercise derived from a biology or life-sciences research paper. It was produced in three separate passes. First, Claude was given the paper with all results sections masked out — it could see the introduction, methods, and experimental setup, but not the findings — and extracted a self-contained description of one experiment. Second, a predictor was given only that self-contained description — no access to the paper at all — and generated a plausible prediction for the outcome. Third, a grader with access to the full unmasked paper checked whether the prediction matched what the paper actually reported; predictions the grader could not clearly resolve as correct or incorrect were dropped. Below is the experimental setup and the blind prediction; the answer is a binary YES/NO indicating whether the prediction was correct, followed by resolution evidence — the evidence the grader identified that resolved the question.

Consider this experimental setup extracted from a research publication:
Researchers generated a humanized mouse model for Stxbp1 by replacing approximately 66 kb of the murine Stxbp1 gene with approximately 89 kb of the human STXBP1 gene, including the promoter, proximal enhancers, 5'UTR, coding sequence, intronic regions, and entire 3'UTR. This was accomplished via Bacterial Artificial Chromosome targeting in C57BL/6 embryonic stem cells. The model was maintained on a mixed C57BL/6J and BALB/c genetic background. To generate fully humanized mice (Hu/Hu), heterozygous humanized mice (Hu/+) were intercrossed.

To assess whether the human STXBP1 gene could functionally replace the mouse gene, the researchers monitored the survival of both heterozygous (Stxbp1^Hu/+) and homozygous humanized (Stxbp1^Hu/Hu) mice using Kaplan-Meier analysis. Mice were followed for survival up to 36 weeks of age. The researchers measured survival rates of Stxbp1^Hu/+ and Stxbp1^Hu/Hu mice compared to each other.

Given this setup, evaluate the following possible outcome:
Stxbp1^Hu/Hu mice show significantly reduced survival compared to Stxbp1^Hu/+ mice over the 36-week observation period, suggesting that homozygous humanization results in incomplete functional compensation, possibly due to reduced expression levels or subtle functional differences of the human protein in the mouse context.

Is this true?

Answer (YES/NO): YES